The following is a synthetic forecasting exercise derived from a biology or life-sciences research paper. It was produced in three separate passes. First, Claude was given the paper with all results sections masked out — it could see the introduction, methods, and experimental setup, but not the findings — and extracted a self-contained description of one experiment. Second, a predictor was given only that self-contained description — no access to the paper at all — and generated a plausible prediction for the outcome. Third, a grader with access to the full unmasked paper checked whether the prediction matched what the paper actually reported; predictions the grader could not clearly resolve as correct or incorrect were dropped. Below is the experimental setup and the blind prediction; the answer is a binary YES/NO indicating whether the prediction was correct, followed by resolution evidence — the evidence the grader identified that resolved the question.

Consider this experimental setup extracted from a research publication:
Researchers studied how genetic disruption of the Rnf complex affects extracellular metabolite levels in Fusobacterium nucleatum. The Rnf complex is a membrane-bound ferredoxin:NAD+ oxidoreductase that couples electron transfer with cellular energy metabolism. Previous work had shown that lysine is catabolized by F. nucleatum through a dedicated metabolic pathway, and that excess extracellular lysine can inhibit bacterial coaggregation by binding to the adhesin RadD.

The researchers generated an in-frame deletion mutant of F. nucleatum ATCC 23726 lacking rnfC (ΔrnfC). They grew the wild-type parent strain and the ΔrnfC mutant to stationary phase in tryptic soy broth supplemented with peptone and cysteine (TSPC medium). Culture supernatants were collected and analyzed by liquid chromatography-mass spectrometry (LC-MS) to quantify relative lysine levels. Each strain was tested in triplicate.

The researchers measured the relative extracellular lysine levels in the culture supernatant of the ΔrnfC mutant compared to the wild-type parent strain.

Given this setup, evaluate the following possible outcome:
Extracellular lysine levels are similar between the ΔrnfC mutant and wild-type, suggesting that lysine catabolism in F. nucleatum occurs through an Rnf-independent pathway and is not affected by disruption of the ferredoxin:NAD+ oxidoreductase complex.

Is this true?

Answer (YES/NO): NO